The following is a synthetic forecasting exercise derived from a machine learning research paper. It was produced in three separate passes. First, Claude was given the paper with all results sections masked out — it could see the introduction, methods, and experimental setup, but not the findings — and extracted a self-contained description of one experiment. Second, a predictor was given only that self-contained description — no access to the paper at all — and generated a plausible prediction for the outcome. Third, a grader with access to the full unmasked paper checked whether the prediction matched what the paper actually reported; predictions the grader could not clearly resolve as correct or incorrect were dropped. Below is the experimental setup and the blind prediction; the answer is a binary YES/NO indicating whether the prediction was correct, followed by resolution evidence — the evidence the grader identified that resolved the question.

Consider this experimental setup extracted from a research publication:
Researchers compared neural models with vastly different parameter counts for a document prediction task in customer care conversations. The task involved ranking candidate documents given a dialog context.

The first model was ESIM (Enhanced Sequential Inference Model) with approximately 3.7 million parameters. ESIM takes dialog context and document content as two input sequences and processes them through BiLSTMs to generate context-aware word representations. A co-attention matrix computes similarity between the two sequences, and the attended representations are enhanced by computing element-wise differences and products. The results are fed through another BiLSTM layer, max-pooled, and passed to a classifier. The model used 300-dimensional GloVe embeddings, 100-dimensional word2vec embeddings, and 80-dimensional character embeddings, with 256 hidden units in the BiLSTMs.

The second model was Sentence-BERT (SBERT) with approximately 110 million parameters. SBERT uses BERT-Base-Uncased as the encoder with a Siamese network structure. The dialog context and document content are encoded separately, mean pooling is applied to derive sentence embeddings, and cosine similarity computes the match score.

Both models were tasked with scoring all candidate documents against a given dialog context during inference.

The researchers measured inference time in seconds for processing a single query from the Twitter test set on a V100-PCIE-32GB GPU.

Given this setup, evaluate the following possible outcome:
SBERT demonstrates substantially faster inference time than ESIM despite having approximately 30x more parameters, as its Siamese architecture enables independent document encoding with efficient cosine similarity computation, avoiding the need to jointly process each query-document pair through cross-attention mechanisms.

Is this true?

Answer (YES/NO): YES